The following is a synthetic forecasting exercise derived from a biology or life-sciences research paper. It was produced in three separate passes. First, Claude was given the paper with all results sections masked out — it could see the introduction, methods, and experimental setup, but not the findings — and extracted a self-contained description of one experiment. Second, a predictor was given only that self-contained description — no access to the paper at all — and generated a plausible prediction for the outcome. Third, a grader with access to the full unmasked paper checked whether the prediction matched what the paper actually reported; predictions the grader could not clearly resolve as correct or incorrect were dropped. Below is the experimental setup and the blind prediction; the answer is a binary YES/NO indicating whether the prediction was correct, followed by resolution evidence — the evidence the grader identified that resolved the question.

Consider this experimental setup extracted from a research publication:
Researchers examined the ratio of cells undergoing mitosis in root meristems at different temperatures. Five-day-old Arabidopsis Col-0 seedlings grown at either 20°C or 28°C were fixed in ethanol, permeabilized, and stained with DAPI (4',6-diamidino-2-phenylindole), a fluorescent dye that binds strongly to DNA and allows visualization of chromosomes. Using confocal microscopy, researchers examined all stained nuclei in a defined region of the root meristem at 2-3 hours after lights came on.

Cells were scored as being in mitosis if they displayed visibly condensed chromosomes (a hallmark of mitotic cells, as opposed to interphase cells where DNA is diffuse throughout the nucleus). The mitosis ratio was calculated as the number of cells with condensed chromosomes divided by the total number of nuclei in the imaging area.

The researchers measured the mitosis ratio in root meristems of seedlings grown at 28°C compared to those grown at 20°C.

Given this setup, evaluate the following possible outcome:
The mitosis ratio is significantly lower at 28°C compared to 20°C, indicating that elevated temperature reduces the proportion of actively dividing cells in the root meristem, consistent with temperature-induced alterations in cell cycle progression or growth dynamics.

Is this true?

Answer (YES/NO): NO